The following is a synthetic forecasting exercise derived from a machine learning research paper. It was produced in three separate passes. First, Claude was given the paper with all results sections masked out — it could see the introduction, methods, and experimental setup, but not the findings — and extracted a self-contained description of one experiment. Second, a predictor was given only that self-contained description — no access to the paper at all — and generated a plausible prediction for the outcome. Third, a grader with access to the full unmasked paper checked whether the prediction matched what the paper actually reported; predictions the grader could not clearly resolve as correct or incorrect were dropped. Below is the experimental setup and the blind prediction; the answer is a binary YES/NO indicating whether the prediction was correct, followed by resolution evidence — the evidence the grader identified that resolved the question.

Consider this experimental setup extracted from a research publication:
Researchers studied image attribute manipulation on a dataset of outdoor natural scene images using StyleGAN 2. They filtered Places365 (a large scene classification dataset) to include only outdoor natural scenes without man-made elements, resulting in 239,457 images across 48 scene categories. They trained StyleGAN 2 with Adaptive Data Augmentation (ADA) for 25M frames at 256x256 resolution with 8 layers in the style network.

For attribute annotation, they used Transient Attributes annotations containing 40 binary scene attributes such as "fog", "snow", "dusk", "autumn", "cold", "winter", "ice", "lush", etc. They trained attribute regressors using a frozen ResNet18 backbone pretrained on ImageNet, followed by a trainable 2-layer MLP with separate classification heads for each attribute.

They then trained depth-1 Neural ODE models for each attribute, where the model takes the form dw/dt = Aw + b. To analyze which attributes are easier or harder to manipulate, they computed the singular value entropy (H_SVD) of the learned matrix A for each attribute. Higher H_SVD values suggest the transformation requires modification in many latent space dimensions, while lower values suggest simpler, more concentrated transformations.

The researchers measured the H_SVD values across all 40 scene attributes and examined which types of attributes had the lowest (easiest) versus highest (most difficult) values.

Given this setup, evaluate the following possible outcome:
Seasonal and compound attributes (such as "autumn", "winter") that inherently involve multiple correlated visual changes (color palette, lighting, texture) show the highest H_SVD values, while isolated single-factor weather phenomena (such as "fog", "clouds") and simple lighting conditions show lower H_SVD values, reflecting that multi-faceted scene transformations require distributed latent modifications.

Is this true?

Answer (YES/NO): NO